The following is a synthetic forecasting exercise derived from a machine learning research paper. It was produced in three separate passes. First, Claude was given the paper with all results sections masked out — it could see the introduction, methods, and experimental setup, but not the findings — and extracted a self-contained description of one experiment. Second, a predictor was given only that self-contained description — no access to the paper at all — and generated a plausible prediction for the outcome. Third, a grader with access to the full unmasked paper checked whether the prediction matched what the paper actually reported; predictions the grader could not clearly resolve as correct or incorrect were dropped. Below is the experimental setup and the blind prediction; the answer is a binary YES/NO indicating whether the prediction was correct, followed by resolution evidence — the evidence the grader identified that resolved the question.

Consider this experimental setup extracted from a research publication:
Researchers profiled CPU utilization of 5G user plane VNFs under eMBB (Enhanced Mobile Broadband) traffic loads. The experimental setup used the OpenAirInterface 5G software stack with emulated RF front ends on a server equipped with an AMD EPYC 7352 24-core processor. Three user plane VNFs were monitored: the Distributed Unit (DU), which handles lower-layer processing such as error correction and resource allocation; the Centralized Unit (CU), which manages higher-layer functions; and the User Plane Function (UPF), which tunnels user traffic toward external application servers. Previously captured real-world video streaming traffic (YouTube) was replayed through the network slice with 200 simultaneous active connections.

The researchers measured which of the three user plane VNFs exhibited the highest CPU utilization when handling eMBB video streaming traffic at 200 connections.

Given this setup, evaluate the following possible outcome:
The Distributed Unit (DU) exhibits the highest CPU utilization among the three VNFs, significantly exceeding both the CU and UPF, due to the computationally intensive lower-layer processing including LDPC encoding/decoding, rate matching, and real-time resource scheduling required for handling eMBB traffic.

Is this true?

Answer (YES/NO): NO